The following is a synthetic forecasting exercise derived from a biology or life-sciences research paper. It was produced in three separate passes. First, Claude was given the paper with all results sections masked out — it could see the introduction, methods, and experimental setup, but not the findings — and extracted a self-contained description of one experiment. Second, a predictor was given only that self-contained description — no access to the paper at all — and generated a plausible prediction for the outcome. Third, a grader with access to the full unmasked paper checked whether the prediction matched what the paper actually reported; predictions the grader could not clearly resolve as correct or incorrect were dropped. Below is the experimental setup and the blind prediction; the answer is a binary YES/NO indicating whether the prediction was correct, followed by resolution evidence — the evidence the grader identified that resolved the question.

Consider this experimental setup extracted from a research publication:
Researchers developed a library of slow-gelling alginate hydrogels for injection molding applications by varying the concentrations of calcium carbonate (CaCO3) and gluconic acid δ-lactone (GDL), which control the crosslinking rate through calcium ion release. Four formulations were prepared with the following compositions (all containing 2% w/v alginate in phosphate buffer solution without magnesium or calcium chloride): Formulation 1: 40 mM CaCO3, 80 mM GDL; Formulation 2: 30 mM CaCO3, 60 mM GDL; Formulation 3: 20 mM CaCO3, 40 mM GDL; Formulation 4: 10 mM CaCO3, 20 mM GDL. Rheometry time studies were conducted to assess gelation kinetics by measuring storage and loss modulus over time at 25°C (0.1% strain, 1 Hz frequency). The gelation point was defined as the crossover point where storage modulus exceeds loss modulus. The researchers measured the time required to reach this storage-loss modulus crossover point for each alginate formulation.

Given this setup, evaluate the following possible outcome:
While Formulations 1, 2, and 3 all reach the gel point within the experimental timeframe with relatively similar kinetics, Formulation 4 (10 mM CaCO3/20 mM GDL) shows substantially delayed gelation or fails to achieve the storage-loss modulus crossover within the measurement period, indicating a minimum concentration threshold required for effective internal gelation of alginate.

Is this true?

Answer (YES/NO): NO